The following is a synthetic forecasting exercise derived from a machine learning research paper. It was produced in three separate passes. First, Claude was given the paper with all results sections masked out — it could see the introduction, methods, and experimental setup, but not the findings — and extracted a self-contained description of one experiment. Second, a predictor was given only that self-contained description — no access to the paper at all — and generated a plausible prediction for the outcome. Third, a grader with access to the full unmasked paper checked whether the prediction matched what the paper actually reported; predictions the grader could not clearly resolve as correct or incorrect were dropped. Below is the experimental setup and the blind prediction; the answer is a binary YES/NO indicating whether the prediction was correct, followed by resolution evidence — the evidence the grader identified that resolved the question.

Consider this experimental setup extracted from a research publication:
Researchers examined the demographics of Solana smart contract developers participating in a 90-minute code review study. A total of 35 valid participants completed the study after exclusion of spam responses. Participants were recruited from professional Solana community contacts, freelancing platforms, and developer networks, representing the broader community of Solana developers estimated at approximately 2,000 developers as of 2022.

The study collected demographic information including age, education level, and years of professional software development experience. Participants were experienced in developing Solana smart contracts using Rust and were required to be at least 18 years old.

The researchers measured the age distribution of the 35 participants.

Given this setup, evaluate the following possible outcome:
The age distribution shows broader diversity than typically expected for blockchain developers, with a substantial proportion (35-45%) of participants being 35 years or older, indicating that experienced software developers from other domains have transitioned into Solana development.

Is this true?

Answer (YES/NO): NO